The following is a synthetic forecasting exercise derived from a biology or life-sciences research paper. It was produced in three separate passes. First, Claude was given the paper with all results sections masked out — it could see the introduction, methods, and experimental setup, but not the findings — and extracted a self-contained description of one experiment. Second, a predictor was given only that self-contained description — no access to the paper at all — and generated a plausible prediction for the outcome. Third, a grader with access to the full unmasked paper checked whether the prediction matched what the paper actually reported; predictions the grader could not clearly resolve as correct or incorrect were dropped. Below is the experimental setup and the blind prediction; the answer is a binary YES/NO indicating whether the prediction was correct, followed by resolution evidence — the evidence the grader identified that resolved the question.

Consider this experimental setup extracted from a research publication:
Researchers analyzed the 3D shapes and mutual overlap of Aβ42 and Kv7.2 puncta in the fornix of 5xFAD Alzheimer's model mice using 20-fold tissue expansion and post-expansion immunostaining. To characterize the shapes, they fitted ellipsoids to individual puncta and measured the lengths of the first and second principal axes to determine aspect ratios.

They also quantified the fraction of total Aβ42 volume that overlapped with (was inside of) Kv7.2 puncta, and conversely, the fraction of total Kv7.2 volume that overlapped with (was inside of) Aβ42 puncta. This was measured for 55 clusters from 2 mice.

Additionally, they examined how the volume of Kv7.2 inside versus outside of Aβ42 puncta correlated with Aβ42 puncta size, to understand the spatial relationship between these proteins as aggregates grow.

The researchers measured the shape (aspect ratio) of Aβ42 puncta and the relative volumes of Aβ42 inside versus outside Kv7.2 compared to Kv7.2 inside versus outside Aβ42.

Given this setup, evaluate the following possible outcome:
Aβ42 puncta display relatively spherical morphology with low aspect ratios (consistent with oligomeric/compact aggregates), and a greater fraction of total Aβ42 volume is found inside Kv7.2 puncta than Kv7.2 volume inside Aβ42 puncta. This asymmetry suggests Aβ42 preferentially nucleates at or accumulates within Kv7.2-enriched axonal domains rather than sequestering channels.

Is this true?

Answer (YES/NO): NO